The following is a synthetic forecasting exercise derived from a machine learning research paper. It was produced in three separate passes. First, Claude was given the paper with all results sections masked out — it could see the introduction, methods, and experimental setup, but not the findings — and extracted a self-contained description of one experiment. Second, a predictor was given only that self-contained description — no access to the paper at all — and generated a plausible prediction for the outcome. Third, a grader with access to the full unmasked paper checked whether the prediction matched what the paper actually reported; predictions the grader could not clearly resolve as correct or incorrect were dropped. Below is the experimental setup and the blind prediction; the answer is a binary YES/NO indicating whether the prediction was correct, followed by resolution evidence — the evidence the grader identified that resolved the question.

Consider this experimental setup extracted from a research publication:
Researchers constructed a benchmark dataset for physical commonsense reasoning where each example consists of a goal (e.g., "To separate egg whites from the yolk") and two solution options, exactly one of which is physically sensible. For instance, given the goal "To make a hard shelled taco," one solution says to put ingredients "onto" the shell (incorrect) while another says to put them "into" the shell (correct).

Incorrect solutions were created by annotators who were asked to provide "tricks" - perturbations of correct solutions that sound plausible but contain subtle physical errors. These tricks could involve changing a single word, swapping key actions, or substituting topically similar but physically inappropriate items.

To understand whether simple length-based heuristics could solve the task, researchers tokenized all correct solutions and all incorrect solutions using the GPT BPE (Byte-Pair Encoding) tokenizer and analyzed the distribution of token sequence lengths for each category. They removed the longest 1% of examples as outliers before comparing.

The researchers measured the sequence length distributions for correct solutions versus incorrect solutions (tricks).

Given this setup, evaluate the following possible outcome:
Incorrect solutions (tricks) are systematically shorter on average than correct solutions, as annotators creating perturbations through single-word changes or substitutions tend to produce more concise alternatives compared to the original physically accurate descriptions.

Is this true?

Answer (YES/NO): NO